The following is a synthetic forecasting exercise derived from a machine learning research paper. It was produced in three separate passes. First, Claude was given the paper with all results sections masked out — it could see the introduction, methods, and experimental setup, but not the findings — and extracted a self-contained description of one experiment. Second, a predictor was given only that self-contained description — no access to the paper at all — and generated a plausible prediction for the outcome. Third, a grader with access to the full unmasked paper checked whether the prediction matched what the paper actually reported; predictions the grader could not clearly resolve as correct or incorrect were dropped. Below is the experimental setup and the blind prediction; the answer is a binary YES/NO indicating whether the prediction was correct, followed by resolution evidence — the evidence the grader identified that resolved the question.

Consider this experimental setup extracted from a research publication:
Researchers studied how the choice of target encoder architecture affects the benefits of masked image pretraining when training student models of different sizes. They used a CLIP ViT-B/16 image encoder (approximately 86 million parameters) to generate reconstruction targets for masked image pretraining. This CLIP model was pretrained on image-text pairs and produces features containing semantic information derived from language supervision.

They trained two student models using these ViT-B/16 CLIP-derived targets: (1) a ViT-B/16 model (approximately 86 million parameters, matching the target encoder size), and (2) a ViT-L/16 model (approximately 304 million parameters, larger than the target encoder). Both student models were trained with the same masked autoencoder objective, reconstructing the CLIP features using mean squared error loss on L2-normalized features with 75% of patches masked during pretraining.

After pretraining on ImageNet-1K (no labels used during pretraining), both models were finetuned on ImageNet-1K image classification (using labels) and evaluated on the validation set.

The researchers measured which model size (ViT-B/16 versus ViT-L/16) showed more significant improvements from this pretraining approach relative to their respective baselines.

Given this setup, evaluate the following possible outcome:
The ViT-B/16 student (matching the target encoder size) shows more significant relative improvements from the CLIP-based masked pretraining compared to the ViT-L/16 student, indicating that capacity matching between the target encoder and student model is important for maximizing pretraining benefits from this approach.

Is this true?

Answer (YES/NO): YES